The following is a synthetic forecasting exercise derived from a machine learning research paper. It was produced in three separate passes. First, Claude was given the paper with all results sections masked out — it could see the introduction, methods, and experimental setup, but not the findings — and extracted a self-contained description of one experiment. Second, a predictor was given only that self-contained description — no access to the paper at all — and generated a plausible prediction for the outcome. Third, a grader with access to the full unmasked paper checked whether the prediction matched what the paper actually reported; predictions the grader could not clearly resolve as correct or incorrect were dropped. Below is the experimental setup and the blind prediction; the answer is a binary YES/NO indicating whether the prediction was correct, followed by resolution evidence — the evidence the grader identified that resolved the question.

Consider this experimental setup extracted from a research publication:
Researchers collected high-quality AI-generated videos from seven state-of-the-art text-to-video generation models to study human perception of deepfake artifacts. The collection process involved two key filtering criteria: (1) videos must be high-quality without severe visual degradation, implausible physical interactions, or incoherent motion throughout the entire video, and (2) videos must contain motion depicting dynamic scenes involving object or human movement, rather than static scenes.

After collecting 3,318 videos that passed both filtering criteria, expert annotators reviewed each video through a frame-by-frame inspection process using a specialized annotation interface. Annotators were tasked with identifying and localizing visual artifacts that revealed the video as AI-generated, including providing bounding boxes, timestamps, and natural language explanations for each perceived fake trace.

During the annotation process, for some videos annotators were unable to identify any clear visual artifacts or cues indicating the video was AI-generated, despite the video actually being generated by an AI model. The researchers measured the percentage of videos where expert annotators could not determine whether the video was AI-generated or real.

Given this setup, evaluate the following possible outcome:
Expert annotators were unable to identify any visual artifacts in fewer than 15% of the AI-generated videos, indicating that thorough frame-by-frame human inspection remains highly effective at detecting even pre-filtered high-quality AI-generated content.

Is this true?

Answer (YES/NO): YES